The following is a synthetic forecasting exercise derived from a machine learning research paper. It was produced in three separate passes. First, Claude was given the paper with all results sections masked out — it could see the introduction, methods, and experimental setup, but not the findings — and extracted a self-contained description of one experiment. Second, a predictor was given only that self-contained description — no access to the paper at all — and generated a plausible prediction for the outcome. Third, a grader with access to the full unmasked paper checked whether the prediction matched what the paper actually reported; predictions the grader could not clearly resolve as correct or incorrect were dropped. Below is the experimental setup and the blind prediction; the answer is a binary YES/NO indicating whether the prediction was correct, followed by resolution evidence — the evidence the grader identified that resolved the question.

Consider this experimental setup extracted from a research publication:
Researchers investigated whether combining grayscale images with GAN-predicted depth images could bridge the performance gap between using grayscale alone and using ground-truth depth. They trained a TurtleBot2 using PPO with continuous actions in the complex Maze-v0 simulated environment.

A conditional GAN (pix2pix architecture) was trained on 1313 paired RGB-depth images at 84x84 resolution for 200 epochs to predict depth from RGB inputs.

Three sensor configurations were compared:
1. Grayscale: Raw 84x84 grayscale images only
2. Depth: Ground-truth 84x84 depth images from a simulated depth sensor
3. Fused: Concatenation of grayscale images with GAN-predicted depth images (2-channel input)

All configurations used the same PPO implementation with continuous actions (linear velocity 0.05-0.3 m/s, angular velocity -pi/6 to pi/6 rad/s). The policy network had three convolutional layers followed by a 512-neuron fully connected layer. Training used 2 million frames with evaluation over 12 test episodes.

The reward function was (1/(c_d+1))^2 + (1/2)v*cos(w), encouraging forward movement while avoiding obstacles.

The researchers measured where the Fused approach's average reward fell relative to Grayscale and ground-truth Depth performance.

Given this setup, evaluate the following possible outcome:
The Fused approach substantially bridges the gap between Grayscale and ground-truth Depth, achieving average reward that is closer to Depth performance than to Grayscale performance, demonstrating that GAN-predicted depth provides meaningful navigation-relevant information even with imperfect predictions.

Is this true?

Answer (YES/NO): YES